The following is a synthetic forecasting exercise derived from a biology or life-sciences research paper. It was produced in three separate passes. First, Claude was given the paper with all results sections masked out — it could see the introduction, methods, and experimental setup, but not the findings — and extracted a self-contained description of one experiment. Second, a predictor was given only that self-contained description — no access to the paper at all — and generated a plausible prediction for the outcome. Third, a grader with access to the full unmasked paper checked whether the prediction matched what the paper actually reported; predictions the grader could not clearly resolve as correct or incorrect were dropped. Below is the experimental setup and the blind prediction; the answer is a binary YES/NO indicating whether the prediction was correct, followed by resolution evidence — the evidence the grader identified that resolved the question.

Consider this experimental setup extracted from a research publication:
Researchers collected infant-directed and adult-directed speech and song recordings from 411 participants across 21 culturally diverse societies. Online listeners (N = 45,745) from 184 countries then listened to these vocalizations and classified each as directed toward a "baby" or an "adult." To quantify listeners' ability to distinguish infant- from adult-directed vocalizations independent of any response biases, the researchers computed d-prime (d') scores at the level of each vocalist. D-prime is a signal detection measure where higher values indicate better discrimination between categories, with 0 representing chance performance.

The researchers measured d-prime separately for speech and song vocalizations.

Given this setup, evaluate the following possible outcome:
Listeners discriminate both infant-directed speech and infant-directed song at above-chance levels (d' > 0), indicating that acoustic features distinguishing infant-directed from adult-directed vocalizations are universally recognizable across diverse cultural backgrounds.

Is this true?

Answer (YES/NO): YES